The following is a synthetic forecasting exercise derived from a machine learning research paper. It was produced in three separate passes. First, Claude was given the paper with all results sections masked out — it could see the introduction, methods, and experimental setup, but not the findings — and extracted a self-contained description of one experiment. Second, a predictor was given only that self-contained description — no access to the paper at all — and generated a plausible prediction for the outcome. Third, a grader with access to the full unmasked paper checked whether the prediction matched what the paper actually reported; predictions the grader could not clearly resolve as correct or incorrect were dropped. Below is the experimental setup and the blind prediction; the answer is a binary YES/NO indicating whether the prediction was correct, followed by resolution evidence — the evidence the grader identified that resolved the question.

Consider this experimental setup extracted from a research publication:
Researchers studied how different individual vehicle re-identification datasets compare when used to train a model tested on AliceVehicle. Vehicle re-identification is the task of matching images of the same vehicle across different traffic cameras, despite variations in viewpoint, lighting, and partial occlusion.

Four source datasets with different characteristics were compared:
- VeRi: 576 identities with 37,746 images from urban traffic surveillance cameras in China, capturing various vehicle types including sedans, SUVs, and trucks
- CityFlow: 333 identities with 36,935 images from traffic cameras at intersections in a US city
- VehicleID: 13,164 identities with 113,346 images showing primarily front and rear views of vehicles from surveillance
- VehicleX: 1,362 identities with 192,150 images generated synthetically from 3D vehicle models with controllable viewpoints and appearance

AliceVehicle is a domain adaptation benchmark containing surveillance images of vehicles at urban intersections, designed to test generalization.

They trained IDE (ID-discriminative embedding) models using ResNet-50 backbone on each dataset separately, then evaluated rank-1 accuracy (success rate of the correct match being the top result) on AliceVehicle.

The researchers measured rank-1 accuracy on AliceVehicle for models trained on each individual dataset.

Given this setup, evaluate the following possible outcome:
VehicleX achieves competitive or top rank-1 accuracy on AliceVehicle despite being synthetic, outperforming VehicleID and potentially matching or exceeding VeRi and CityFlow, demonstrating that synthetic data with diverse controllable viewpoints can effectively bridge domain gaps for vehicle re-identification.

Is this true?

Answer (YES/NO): NO